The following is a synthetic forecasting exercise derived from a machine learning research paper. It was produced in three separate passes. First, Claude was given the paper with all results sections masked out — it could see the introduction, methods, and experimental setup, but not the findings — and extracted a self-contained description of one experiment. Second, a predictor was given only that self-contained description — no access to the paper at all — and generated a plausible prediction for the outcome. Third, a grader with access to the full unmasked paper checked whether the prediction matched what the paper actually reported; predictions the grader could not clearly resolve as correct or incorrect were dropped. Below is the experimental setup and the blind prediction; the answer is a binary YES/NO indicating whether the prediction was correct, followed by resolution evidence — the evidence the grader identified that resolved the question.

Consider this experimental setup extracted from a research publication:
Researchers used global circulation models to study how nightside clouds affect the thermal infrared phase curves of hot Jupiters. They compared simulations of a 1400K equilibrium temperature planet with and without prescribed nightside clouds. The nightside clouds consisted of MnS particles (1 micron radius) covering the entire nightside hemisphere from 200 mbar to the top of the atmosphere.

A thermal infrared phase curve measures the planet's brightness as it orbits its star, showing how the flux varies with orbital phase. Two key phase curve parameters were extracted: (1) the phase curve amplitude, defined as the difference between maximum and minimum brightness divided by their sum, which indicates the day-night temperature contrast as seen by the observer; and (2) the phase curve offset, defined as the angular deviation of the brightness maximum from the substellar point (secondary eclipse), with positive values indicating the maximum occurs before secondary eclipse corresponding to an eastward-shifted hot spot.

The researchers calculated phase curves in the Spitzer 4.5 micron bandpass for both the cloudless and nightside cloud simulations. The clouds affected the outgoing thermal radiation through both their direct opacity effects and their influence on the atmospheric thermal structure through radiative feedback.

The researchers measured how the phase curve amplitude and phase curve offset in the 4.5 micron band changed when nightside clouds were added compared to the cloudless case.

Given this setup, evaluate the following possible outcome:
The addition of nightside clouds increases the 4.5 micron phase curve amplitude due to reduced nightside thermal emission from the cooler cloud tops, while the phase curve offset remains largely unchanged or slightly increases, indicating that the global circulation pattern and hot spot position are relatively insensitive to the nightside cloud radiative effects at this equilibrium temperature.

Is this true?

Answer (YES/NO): NO